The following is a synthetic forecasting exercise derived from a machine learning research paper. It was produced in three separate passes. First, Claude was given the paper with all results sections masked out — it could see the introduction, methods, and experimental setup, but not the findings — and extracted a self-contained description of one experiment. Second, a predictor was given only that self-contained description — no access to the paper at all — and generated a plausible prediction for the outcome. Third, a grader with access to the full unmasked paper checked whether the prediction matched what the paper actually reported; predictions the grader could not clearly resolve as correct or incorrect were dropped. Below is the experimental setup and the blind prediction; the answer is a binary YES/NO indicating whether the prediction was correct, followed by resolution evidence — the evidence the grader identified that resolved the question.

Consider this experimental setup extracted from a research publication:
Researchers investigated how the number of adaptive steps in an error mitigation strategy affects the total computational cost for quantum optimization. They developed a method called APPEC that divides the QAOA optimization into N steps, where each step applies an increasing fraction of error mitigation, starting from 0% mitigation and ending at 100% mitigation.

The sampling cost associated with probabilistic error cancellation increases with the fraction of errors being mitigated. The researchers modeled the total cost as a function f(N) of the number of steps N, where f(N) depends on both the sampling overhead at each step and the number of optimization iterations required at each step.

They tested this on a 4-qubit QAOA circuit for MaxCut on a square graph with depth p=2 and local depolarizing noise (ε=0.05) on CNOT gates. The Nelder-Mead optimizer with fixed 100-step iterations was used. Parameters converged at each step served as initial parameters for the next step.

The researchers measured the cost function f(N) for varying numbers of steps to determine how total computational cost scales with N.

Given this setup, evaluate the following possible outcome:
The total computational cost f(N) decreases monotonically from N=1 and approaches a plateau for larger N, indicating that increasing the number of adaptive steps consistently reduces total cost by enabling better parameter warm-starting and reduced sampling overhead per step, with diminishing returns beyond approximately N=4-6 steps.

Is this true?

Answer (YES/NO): NO